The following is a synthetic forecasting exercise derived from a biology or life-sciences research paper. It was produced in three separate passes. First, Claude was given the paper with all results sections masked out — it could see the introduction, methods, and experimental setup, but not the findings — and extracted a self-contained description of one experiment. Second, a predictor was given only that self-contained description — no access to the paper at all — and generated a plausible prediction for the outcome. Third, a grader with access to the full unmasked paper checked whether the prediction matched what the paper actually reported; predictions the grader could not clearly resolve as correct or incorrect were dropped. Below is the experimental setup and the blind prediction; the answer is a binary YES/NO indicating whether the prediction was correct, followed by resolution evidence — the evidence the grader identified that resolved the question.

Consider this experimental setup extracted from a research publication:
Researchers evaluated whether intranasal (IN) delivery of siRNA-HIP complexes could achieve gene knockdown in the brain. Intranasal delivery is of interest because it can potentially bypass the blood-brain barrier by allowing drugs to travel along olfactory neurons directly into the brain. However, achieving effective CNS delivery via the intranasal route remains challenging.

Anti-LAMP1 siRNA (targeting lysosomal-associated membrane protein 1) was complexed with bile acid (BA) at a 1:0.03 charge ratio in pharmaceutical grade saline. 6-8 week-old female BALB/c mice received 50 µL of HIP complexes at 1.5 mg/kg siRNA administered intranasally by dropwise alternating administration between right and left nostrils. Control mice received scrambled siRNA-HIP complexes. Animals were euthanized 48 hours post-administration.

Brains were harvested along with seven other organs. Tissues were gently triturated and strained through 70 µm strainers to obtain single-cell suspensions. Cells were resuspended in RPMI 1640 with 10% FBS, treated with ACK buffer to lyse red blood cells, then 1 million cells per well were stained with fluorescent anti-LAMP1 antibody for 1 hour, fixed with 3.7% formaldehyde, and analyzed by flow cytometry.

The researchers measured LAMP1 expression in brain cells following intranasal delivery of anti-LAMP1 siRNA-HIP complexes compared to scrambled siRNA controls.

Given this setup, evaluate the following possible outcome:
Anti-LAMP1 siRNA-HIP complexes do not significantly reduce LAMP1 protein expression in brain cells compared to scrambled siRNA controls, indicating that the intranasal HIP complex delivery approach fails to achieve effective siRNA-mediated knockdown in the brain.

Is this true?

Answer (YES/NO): YES